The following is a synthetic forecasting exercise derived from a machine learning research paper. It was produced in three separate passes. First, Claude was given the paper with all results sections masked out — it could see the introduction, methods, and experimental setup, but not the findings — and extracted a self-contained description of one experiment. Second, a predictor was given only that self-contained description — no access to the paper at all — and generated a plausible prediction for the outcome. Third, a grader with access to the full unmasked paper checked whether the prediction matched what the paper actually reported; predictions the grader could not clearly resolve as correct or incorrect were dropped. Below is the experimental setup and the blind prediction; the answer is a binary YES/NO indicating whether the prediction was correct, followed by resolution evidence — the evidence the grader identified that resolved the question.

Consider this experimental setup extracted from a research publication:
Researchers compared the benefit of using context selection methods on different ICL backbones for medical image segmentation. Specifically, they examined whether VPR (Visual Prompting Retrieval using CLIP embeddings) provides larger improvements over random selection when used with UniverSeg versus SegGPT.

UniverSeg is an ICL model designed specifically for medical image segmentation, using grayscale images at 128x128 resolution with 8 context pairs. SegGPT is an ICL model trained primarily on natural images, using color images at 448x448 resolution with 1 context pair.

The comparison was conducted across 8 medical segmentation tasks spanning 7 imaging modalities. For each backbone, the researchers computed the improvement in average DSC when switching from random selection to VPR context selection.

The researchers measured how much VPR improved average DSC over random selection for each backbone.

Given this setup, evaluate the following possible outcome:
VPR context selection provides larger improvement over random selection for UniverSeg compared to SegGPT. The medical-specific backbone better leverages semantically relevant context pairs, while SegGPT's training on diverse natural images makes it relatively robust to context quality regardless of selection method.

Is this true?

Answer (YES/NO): NO